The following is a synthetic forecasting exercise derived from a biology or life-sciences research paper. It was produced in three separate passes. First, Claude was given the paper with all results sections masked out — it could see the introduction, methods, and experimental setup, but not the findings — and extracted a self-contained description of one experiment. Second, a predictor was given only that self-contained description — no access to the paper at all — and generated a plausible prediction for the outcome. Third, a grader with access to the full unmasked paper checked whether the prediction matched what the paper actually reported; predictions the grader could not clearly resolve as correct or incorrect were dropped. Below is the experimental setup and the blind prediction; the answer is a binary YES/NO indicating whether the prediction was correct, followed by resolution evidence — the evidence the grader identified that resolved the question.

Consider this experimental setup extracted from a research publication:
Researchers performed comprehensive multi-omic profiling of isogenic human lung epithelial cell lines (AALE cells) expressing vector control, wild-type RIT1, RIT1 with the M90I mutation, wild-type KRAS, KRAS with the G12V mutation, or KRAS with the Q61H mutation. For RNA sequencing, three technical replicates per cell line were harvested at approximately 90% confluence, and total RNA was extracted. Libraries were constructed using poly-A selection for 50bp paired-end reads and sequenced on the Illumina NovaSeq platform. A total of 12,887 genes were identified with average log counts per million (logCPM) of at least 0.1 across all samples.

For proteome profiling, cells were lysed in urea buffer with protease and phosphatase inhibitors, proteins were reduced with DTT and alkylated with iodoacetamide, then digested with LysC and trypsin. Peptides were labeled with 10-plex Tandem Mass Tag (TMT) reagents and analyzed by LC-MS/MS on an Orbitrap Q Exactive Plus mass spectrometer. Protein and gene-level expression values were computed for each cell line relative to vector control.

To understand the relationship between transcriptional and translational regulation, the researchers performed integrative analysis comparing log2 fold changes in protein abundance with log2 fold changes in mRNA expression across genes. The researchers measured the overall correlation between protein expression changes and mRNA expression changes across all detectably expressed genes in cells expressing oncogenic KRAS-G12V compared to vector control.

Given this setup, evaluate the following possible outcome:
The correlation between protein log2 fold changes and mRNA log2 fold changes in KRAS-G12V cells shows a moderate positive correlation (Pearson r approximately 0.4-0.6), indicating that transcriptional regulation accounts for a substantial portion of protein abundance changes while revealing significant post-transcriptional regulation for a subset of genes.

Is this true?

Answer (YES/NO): NO